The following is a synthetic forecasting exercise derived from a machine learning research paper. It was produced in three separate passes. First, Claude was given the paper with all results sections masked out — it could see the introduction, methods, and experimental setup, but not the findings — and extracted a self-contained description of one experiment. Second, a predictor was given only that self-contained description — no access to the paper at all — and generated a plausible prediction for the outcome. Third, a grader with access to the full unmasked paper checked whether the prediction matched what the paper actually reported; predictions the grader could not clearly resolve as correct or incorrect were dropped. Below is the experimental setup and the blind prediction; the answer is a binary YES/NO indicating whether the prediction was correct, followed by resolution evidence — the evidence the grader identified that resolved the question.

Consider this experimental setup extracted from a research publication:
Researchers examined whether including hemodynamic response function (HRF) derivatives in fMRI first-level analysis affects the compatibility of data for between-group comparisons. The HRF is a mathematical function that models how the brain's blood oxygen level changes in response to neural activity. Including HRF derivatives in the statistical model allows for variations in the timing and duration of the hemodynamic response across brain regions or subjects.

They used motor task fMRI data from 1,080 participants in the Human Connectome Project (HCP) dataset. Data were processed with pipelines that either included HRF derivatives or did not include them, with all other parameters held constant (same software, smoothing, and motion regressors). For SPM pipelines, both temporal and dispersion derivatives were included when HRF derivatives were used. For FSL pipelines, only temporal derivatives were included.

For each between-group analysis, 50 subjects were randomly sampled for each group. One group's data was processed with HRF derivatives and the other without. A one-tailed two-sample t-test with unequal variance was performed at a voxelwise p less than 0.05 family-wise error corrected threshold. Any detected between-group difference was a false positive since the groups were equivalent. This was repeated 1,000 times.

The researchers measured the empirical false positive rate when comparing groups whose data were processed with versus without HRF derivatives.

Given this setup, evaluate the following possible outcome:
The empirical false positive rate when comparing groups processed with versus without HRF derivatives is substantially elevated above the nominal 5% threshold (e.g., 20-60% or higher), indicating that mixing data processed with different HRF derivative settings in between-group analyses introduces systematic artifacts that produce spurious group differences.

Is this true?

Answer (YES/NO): YES